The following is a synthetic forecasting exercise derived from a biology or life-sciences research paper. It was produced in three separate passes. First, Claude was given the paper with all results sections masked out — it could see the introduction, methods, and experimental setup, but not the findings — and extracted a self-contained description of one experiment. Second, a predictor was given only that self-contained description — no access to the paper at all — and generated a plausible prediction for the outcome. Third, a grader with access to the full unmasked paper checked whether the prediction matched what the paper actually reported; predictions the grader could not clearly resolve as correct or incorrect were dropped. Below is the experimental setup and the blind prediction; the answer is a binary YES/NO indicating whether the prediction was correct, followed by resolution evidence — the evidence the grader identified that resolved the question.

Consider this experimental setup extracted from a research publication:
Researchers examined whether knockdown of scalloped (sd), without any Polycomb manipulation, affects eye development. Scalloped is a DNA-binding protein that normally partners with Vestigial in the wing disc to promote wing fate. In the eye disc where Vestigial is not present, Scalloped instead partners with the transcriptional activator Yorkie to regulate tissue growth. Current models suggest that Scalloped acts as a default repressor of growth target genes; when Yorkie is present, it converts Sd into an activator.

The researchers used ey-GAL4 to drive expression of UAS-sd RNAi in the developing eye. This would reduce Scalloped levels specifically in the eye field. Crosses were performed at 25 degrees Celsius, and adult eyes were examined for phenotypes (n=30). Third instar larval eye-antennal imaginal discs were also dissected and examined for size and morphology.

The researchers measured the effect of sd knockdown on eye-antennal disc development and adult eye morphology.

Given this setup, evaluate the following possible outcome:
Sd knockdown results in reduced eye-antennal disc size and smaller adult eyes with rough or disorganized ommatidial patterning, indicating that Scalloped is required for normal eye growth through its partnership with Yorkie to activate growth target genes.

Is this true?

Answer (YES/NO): NO